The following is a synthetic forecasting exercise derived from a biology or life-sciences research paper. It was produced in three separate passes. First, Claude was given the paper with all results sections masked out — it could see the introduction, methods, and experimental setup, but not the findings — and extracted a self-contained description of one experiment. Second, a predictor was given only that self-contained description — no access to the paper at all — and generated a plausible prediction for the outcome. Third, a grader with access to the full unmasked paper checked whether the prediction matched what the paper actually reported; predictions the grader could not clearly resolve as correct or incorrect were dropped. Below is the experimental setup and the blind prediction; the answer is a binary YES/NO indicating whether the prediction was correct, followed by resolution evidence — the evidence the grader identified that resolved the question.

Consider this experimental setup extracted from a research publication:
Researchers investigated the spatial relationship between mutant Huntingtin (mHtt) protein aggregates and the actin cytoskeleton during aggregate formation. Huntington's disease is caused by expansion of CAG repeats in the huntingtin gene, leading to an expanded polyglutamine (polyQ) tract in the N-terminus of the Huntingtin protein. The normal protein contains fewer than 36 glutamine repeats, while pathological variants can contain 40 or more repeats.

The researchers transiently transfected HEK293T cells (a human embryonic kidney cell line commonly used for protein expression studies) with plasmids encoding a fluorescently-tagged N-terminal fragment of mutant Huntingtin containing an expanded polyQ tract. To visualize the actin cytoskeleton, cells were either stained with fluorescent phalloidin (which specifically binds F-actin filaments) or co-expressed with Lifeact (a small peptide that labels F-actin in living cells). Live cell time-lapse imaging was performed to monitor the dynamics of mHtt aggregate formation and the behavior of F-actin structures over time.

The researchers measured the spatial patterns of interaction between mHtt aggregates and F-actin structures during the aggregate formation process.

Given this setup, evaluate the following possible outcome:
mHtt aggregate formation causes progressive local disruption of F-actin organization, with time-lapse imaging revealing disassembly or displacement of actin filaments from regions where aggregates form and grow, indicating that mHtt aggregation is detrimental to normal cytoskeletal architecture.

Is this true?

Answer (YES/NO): NO